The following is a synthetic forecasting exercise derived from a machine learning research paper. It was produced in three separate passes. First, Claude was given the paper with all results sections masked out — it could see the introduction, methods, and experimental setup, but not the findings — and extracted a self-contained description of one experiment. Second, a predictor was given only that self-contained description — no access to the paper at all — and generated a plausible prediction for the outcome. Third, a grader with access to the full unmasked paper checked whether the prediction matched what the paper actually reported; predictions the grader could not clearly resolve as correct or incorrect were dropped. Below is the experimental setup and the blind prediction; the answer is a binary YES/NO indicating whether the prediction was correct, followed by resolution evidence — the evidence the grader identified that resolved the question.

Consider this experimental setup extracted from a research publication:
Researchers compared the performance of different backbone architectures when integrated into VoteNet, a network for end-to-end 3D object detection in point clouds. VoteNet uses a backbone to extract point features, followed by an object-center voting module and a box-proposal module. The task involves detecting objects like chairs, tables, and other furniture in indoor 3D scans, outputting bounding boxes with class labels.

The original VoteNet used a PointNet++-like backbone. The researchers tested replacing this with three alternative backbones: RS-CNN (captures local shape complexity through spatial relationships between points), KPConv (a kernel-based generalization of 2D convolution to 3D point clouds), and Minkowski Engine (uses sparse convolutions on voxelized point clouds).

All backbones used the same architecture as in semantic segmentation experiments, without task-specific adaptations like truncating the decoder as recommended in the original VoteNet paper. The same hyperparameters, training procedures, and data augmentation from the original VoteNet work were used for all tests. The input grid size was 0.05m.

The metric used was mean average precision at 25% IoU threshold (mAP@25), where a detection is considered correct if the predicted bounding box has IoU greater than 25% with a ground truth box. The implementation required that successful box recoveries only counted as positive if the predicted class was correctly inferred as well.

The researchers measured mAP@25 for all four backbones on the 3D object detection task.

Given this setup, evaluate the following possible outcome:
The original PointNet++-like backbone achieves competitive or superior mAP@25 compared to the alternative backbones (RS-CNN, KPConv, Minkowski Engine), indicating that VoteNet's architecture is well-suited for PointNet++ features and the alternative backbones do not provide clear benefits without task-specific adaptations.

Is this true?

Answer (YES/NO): YES